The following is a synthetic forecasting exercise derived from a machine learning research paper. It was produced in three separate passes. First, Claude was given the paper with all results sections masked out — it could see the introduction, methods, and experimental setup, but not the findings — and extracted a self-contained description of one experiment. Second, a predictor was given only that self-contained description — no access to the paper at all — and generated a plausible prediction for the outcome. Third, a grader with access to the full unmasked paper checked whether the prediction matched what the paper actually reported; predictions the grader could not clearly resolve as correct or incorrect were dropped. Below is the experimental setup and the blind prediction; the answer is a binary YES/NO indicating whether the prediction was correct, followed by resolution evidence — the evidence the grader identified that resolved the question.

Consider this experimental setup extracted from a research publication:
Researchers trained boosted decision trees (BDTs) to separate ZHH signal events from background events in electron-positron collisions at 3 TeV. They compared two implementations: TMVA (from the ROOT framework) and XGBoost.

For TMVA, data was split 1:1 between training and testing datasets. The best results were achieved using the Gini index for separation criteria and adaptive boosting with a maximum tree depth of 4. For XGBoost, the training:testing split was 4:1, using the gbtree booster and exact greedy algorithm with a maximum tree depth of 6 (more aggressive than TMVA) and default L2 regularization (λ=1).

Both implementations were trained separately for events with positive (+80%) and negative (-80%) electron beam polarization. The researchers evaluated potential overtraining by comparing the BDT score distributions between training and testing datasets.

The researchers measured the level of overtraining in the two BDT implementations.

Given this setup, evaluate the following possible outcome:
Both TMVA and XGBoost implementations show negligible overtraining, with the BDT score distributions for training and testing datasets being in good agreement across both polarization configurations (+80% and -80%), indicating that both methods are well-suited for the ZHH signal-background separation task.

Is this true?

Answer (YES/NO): YES